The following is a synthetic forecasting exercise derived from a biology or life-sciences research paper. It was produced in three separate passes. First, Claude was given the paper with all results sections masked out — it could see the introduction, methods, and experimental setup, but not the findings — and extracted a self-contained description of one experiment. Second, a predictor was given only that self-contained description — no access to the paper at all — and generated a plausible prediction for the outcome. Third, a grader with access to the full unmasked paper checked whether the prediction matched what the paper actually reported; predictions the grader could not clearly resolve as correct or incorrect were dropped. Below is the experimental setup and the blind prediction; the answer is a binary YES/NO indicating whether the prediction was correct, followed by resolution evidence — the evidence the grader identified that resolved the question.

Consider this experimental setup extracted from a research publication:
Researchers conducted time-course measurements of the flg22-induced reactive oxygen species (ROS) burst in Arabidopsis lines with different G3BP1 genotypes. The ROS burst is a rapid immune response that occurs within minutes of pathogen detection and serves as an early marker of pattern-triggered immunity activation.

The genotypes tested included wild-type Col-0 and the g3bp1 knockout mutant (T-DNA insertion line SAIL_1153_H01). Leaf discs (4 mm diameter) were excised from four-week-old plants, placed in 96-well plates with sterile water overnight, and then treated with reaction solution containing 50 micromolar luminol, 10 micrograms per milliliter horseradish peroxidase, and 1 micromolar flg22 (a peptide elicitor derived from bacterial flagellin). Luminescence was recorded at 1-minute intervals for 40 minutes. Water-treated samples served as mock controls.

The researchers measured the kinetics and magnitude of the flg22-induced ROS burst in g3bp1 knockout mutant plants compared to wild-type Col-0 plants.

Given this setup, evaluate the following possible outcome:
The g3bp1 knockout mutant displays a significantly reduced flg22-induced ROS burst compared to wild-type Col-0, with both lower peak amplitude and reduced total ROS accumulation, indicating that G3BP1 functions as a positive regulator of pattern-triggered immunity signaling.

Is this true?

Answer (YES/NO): NO